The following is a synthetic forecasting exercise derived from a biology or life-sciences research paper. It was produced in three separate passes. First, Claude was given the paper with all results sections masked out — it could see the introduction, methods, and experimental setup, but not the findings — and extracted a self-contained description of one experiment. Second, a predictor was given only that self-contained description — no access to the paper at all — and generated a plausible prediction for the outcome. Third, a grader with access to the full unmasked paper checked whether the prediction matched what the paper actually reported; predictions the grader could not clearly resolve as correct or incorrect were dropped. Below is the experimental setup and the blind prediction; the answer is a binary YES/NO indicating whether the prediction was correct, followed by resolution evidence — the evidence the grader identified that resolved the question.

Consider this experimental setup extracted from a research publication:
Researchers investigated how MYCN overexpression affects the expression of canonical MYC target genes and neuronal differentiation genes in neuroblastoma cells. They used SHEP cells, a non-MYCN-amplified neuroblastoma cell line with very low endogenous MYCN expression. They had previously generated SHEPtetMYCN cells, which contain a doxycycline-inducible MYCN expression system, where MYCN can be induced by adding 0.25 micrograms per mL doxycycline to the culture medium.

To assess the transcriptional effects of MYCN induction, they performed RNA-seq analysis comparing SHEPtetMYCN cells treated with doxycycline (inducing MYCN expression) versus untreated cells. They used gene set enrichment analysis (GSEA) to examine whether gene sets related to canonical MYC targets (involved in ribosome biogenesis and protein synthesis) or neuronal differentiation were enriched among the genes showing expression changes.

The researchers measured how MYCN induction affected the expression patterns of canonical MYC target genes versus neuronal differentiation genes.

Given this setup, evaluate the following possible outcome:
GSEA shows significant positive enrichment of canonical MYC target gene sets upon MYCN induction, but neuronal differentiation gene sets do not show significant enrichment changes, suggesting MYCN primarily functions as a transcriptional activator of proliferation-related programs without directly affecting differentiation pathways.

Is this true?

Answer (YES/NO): NO